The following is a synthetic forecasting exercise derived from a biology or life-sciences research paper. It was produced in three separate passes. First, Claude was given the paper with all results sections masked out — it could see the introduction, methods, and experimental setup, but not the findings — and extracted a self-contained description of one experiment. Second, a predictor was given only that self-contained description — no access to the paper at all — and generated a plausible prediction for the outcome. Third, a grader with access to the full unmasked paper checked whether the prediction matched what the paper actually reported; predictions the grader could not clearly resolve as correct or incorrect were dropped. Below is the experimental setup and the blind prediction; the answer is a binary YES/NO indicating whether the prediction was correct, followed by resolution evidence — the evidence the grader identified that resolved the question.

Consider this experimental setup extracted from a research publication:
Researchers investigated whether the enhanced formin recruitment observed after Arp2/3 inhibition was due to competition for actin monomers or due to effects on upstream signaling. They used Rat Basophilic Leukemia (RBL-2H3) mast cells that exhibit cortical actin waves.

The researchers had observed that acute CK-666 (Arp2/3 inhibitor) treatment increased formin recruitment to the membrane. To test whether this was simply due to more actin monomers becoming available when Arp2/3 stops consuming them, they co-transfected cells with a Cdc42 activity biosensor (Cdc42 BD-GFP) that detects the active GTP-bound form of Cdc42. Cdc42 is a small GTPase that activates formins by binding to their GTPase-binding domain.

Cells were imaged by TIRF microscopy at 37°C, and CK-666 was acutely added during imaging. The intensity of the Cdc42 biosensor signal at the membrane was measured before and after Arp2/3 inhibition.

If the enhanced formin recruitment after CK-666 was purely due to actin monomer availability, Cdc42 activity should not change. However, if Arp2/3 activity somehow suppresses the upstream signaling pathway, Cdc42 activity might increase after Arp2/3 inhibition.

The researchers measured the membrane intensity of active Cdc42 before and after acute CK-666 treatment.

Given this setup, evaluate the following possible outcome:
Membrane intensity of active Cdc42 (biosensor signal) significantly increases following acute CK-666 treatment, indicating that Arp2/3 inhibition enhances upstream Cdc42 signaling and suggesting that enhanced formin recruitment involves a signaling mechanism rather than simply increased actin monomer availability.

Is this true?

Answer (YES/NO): YES